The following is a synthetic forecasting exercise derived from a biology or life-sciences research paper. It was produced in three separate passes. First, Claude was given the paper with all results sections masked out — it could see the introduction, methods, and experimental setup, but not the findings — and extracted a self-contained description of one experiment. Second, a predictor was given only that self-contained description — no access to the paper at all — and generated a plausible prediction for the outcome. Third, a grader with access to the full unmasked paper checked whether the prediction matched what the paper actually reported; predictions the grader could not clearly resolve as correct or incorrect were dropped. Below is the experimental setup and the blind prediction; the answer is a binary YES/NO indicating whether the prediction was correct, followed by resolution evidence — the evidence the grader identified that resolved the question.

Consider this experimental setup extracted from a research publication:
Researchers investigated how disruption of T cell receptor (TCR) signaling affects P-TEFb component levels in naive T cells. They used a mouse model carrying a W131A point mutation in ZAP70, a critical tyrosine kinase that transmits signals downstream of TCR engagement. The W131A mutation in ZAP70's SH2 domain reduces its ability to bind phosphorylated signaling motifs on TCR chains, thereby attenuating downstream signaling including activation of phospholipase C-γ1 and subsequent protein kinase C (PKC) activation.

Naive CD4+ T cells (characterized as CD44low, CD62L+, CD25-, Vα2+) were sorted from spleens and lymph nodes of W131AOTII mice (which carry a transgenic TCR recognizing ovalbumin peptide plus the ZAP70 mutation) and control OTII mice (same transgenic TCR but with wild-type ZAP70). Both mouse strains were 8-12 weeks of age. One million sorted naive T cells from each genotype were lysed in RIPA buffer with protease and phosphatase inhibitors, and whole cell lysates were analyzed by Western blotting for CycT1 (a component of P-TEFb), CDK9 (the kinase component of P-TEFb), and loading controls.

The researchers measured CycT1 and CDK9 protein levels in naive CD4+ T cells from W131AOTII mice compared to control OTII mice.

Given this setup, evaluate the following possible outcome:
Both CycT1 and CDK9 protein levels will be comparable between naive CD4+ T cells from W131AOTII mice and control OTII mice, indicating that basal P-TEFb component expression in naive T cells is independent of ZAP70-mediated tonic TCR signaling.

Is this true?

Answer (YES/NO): NO